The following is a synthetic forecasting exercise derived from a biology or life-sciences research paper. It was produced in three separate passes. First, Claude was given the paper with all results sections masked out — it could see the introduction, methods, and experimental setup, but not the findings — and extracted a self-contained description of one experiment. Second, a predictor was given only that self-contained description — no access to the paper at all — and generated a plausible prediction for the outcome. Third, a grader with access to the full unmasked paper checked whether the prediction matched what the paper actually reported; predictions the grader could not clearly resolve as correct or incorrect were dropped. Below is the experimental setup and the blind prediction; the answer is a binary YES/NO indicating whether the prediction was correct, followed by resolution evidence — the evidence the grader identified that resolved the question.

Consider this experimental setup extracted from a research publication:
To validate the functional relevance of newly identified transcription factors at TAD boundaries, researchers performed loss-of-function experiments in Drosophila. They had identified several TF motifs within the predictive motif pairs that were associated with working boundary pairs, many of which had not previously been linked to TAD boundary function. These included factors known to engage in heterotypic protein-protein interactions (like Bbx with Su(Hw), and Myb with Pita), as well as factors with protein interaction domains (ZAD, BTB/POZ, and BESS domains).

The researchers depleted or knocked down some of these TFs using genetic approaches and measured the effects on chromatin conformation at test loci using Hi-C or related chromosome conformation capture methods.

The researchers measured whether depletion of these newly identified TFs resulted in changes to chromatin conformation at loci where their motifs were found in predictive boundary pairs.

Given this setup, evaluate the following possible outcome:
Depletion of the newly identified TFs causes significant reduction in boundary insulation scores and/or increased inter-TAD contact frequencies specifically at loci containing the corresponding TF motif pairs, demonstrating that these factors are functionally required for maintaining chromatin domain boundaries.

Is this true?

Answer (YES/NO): YES